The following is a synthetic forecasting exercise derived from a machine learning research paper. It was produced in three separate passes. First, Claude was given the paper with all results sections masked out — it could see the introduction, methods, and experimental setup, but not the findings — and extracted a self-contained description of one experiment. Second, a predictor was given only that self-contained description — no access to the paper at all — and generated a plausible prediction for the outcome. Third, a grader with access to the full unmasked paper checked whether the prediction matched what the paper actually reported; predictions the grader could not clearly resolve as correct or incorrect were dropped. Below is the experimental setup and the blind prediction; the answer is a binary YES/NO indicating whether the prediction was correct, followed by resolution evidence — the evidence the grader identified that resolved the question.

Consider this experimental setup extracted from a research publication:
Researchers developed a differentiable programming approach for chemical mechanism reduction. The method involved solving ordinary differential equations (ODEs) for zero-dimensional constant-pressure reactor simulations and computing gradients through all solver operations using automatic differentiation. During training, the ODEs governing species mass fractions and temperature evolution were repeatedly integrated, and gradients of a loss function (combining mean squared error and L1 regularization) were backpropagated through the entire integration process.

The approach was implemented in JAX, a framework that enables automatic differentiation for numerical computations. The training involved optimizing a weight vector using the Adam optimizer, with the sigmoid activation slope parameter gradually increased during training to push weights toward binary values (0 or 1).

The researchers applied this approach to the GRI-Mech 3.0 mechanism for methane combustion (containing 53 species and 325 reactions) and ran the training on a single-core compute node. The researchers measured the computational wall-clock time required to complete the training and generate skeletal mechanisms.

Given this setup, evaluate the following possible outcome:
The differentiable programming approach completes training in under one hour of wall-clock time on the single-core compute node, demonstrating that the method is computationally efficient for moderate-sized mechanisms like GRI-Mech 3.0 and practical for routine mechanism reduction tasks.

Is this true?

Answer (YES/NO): NO